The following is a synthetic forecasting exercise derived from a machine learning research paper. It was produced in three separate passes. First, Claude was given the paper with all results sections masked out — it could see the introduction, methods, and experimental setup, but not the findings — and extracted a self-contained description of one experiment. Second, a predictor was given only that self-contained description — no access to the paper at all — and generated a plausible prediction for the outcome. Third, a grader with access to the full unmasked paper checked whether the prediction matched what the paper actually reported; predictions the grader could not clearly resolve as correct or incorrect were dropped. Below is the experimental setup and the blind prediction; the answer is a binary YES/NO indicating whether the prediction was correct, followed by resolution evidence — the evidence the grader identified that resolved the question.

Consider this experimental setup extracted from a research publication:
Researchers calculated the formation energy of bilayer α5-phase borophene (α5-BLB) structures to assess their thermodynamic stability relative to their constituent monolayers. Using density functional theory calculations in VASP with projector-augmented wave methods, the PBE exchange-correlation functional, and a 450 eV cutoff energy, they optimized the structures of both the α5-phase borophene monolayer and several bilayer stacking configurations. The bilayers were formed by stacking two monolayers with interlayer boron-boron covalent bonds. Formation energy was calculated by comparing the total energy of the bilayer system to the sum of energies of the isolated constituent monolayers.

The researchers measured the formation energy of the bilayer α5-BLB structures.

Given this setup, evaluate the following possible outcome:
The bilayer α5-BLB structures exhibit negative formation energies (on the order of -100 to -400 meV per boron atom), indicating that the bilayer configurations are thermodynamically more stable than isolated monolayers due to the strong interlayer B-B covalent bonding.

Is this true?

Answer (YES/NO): NO